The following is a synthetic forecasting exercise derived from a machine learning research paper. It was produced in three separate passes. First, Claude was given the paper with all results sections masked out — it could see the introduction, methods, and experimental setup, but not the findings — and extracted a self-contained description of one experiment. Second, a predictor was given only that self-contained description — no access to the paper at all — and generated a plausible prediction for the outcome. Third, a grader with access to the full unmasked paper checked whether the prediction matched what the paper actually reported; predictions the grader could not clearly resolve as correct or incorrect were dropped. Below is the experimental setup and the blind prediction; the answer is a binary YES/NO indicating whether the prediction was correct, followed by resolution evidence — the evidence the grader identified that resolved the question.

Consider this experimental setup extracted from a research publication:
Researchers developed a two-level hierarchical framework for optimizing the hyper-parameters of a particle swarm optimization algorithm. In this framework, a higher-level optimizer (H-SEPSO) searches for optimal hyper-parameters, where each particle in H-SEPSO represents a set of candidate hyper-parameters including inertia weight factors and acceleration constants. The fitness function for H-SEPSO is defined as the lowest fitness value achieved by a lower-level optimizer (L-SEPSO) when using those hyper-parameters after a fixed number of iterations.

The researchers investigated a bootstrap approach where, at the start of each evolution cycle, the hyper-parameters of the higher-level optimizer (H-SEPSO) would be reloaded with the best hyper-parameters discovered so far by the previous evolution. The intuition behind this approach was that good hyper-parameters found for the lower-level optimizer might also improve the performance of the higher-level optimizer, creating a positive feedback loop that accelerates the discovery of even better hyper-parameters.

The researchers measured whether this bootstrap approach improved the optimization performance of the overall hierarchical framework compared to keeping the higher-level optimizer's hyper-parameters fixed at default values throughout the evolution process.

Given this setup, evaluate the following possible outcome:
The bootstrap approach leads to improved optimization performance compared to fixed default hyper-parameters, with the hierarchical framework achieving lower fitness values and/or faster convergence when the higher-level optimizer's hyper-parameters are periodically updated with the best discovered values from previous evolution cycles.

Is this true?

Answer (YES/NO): NO